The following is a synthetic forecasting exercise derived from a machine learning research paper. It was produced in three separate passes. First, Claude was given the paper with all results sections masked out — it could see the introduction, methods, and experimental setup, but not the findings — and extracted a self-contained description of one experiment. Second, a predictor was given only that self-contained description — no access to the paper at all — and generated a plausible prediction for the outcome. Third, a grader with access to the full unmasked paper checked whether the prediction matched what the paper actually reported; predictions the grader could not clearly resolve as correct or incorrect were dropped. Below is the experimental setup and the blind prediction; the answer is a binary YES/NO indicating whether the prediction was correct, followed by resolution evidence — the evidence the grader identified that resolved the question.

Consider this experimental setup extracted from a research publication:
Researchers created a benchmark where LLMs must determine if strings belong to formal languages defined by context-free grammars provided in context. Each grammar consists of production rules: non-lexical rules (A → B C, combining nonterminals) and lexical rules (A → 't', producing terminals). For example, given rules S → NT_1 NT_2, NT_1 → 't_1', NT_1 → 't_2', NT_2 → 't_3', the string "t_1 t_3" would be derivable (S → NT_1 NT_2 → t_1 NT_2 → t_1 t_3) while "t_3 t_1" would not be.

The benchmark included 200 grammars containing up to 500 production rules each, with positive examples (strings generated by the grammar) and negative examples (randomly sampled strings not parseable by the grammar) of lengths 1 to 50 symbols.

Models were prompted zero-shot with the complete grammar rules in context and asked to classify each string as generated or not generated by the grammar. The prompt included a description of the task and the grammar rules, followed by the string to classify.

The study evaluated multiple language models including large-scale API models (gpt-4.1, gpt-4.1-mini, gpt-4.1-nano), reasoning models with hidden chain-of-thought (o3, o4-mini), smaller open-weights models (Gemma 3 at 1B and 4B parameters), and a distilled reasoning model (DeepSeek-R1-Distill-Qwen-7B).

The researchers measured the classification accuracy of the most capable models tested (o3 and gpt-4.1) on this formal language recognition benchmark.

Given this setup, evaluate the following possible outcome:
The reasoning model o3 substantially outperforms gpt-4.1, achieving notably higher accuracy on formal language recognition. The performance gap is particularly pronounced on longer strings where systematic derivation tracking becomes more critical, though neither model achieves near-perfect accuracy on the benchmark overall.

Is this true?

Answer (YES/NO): NO